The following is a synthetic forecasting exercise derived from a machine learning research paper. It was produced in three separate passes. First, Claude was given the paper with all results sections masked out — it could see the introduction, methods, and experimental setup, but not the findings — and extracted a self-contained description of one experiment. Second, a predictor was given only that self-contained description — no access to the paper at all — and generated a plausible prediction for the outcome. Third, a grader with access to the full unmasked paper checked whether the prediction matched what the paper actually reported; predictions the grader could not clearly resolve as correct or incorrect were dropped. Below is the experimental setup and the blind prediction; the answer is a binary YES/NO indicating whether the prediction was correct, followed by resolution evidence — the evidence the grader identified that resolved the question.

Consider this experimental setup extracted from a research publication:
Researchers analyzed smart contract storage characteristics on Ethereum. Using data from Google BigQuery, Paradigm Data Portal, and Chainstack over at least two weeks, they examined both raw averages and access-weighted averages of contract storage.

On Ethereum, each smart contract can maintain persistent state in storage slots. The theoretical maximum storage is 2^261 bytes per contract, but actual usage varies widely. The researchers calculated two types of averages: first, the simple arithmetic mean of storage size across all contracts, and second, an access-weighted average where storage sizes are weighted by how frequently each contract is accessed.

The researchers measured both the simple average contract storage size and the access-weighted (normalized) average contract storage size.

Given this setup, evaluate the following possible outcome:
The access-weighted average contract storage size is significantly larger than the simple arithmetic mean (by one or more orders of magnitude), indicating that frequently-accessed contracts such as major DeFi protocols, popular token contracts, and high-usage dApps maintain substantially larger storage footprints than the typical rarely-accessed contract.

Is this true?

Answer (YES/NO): YES